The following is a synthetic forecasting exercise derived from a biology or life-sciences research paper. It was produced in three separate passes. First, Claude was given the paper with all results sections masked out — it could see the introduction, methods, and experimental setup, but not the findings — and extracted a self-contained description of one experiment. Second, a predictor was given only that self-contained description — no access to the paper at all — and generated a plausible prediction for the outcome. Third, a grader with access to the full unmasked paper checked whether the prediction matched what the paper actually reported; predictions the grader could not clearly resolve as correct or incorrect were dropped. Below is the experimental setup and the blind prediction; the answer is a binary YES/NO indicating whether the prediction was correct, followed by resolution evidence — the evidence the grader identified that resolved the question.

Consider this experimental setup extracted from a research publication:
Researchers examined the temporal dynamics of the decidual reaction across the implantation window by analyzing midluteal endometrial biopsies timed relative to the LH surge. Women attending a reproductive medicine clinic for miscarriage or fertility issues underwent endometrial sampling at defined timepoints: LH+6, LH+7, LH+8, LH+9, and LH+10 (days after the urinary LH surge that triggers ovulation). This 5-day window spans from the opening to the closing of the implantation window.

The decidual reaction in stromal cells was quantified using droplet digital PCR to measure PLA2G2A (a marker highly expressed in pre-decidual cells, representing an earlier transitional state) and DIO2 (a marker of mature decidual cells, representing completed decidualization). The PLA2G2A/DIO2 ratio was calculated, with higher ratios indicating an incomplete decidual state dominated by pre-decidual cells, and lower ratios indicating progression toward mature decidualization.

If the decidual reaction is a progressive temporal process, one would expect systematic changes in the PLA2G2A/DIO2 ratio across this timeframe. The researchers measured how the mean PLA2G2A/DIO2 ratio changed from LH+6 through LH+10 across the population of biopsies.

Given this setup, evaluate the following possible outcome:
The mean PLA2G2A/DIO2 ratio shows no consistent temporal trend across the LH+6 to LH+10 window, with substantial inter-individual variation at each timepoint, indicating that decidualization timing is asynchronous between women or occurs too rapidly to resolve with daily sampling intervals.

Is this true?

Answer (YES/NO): NO